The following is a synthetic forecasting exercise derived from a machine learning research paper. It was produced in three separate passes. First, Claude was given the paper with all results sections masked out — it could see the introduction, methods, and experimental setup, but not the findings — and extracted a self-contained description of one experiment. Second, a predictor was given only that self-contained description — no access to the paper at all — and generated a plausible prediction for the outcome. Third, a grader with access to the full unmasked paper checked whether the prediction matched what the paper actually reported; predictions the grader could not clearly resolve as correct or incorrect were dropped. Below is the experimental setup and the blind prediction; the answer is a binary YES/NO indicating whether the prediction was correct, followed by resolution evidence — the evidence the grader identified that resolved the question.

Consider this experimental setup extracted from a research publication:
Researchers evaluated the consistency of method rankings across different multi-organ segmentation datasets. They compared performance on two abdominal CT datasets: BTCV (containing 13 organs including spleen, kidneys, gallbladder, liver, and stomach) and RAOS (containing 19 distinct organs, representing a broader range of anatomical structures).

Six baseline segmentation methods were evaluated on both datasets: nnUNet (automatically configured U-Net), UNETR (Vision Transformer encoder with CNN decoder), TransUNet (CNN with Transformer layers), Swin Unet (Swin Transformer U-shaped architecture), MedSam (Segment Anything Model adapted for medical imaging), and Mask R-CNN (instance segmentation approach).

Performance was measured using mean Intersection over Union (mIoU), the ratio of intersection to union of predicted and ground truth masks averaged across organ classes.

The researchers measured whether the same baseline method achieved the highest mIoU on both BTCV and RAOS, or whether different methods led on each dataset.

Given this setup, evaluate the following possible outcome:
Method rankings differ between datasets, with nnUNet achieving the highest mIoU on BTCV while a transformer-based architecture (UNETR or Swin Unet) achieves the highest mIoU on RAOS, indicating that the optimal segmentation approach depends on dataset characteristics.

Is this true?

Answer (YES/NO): NO